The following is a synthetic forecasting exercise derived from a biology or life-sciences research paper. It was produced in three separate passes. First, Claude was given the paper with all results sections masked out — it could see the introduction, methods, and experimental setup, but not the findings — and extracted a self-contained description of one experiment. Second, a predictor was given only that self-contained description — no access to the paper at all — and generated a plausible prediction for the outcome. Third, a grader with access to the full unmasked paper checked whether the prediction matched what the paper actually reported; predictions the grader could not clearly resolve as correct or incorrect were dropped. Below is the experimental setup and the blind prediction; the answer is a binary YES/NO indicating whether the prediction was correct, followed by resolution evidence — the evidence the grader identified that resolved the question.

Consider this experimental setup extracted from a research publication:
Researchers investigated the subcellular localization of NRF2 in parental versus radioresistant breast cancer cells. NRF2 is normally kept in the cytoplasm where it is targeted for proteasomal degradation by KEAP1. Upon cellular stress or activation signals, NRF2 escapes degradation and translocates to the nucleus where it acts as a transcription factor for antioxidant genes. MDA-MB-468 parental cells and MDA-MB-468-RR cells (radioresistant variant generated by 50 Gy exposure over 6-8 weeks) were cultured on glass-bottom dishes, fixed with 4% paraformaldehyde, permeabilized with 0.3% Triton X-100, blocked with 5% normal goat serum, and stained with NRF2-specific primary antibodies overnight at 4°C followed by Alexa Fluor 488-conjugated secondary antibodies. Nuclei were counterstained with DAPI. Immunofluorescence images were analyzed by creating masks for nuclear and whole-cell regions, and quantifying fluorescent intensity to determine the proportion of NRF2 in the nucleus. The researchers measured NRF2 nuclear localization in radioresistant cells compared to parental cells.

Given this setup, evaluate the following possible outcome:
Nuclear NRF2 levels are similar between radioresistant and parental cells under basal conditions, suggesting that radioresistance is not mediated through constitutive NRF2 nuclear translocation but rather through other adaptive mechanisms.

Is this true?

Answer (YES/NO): NO